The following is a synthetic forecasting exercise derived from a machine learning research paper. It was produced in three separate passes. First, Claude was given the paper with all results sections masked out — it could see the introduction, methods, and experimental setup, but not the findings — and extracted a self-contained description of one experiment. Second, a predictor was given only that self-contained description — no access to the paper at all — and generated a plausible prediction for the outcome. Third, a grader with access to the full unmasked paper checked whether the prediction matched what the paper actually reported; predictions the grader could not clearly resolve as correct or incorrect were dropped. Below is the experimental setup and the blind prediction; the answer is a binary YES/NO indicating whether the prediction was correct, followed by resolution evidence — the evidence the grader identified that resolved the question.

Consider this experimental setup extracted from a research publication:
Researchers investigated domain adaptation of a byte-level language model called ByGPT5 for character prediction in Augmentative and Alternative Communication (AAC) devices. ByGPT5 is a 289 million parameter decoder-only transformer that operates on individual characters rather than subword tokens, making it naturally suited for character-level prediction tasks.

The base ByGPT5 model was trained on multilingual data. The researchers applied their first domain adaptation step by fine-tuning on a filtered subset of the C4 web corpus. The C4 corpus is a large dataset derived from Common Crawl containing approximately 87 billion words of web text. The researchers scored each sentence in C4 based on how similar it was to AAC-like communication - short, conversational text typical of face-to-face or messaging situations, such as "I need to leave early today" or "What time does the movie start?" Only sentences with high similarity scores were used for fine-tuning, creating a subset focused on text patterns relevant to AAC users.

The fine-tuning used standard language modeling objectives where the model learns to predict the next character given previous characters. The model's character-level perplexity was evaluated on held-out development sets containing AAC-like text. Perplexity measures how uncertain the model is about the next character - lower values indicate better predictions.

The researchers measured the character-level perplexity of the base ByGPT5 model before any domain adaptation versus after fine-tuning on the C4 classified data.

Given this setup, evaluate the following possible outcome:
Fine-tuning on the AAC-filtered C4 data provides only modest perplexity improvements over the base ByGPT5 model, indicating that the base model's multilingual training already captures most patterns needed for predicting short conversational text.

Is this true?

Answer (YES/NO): NO